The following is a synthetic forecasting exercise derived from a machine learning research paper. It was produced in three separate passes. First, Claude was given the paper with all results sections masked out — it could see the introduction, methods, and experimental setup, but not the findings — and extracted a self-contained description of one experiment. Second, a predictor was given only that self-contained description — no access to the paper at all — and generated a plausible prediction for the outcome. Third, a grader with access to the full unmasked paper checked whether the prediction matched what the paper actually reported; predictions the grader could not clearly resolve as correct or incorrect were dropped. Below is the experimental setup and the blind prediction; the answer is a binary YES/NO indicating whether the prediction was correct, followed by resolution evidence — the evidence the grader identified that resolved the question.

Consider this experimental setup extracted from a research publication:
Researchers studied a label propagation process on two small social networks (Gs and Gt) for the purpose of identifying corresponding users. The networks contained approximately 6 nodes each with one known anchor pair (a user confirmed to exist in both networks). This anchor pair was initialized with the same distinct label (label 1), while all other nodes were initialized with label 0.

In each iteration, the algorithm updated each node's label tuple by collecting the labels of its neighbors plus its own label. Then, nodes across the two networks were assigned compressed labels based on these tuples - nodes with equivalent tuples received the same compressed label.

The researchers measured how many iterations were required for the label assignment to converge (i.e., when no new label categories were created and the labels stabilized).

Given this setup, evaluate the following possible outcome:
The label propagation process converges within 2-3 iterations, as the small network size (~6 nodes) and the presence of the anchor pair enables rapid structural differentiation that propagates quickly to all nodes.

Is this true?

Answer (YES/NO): YES